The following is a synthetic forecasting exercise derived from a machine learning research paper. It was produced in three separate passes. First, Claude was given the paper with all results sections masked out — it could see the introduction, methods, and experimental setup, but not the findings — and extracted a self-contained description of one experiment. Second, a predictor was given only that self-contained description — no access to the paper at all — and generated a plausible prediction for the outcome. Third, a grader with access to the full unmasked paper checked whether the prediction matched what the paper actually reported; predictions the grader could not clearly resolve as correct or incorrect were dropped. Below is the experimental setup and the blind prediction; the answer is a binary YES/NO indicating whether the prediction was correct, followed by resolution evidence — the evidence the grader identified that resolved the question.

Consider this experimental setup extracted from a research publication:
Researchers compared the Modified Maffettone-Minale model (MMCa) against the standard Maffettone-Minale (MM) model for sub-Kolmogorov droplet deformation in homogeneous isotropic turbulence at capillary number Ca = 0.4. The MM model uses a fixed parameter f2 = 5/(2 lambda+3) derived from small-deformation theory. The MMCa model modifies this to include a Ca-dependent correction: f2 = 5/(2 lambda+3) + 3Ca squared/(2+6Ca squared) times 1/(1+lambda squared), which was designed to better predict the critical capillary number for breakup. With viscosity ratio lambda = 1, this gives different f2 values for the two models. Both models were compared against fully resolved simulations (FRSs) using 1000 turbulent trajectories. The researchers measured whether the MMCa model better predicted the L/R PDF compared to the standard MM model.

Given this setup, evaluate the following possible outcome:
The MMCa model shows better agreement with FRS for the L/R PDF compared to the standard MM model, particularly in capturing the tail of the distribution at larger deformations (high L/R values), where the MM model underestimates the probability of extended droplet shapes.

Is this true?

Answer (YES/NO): YES